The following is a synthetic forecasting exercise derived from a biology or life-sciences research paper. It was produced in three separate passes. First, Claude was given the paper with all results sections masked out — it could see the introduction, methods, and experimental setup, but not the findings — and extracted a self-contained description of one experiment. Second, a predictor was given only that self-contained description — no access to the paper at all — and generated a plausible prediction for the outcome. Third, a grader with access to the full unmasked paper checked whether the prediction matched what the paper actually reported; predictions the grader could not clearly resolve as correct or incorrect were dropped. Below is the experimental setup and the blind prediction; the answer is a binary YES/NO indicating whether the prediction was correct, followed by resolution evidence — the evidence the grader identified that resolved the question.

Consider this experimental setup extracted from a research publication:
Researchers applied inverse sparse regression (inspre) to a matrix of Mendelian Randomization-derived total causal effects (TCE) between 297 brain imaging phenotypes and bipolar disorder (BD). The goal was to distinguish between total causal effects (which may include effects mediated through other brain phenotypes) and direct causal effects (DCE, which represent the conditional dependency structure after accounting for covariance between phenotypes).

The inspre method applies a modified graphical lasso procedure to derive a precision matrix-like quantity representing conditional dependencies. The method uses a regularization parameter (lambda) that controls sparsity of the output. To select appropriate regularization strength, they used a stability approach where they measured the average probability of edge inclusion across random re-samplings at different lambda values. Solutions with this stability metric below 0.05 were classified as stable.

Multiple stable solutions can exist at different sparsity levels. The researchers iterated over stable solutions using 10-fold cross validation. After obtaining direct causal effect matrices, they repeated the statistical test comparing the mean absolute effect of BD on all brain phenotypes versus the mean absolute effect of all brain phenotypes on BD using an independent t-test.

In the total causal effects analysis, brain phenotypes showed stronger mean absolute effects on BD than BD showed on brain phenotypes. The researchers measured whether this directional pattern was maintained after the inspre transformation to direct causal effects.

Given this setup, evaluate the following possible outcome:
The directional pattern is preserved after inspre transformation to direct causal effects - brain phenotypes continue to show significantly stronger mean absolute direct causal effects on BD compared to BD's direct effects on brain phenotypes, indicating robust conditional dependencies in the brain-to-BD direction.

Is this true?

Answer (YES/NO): YES